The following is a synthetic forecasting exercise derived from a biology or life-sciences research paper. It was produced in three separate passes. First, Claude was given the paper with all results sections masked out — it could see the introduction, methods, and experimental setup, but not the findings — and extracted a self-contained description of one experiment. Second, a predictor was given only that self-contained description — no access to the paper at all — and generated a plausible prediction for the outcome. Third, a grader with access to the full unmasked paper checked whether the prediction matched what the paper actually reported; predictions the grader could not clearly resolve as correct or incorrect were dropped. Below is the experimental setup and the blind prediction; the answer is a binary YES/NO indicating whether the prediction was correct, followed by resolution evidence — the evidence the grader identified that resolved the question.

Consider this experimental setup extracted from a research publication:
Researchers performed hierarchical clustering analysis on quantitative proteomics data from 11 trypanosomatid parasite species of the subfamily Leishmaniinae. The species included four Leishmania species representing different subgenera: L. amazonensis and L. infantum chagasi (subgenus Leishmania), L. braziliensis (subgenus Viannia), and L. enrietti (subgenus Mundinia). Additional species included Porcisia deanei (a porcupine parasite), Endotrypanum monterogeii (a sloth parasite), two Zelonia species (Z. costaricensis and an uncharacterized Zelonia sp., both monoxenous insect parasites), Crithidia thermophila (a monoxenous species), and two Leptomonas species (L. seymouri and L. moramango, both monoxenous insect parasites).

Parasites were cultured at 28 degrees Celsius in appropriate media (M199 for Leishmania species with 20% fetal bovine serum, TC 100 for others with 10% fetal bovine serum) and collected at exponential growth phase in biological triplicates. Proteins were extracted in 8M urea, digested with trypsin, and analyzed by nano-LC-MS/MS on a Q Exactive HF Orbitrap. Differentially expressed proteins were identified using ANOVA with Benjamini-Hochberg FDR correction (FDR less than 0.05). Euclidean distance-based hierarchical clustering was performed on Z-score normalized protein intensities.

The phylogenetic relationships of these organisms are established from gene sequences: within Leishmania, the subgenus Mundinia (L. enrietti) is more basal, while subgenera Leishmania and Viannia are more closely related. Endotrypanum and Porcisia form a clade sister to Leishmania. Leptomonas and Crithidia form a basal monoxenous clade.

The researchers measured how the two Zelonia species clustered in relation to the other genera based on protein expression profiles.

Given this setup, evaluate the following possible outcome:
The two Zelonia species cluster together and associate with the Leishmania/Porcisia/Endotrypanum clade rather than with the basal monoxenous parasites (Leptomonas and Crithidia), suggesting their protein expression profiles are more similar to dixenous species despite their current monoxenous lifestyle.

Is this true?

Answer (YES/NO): YES